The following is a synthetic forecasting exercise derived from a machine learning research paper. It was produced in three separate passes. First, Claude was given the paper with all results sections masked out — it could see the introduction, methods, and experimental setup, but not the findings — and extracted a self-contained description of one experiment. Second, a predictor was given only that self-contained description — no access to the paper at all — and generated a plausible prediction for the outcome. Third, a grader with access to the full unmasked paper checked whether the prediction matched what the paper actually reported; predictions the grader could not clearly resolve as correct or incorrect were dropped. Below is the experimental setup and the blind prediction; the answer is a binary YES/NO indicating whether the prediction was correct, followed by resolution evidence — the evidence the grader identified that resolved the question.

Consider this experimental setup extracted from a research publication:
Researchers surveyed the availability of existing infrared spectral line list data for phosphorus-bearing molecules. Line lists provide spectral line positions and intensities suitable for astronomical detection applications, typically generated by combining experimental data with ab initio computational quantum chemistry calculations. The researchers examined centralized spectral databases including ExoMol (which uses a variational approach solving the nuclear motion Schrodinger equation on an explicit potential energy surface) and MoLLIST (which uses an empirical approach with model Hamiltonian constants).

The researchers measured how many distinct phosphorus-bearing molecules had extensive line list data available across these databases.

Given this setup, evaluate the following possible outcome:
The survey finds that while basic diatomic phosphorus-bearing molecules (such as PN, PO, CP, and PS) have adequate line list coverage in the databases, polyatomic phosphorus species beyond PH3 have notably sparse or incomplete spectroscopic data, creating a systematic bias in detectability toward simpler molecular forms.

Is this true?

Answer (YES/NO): NO